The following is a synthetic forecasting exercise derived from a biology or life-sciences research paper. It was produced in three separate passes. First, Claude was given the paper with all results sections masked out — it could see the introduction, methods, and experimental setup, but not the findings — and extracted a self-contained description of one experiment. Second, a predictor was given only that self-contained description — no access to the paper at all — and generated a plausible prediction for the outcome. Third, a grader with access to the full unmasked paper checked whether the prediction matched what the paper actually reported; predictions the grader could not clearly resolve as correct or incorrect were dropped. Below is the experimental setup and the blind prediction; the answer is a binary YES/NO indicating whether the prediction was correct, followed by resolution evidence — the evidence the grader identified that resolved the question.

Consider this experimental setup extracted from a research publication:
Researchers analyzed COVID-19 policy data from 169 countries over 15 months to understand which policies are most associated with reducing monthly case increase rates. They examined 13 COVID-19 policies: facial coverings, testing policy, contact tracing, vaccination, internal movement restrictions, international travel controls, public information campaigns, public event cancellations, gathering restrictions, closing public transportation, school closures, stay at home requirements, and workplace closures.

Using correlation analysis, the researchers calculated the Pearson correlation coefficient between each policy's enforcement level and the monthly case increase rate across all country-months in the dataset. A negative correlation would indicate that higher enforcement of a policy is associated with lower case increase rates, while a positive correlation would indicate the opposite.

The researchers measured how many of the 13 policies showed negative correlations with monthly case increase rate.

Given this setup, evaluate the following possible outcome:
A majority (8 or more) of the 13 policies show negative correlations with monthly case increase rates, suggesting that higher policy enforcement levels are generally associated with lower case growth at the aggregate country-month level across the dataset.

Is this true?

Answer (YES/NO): NO